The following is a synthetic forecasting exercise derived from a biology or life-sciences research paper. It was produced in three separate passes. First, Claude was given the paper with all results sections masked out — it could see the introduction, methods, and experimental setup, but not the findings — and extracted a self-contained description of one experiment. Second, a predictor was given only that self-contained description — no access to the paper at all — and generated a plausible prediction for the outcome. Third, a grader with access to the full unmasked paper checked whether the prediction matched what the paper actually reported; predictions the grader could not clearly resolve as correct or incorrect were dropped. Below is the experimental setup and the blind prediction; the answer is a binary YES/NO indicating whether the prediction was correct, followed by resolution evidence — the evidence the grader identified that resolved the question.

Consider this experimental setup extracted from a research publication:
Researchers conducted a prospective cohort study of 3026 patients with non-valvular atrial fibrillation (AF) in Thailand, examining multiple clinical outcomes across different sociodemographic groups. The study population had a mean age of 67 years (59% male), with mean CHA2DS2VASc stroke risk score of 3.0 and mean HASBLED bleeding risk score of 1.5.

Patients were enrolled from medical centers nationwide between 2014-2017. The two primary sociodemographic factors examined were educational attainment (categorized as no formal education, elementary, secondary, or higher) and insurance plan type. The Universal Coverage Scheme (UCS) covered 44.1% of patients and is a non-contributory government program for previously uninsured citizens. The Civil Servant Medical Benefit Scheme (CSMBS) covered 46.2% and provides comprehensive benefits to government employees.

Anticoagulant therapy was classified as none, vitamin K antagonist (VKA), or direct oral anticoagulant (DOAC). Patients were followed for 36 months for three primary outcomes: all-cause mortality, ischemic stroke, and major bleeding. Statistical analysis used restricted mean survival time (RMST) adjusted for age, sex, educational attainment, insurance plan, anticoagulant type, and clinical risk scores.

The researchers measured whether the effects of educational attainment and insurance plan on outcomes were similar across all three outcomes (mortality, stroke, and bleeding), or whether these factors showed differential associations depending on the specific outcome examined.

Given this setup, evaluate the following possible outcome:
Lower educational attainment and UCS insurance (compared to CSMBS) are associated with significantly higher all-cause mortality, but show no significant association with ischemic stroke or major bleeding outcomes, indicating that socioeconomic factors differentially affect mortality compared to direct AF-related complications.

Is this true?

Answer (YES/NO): NO